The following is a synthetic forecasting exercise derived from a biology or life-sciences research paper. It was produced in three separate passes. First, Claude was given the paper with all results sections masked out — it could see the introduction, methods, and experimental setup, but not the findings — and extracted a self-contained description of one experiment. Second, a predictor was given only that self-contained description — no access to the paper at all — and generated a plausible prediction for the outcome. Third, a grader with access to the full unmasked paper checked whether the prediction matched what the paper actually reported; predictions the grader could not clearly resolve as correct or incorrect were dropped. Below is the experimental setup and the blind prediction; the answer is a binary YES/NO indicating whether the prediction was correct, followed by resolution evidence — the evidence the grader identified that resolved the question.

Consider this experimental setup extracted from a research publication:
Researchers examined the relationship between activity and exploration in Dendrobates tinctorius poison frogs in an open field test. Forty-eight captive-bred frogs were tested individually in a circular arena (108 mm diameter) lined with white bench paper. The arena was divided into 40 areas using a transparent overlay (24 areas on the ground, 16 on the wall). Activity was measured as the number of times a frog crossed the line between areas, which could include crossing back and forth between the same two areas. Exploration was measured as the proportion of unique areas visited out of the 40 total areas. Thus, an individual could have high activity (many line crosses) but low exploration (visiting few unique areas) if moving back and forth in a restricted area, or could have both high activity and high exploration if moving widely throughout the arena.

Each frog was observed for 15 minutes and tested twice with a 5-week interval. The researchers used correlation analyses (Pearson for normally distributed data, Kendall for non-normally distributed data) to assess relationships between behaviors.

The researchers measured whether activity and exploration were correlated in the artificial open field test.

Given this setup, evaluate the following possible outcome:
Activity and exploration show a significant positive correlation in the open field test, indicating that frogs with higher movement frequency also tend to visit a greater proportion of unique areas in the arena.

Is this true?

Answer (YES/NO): YES